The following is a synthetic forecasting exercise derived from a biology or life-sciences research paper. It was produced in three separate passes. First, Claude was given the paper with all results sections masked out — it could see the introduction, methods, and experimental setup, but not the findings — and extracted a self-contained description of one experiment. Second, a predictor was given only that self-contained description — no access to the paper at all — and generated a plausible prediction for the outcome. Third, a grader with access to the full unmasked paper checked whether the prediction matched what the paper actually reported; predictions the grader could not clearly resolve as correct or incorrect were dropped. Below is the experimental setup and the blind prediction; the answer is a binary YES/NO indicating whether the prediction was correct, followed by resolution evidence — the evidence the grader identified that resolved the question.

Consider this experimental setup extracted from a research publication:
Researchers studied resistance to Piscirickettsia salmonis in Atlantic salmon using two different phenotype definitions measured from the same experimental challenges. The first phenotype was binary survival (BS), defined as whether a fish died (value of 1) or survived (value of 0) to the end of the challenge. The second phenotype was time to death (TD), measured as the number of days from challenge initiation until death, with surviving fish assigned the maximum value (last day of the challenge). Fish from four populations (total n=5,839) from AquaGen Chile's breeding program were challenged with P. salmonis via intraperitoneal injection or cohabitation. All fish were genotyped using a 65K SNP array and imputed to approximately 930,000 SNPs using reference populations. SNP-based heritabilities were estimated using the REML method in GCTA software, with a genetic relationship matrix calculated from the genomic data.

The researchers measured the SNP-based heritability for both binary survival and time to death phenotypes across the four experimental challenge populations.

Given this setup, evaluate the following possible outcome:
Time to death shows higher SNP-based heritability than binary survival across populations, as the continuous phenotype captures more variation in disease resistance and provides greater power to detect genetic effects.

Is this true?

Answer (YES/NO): YES